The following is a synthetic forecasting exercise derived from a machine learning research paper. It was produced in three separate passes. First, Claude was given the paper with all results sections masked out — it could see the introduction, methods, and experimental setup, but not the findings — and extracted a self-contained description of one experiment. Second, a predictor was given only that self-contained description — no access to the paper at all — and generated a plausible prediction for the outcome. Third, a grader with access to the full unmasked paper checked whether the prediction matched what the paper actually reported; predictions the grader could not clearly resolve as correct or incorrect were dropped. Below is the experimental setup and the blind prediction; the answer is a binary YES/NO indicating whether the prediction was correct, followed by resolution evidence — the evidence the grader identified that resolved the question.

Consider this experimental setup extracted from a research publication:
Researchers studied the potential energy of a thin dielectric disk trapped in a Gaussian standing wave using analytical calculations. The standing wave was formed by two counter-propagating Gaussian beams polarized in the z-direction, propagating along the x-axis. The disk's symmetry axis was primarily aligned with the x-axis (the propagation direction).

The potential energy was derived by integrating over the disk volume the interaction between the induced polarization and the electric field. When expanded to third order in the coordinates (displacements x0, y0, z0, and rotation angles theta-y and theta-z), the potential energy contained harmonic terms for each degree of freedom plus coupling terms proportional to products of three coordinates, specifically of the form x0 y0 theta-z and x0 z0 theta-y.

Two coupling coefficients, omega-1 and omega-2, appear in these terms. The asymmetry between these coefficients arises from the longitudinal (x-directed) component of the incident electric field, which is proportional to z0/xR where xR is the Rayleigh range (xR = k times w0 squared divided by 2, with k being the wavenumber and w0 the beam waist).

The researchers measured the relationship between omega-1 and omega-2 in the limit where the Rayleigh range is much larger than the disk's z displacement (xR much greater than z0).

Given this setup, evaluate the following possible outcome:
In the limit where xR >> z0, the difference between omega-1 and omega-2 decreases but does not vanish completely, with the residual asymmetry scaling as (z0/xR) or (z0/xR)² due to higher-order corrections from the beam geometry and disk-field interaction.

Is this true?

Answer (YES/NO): NO